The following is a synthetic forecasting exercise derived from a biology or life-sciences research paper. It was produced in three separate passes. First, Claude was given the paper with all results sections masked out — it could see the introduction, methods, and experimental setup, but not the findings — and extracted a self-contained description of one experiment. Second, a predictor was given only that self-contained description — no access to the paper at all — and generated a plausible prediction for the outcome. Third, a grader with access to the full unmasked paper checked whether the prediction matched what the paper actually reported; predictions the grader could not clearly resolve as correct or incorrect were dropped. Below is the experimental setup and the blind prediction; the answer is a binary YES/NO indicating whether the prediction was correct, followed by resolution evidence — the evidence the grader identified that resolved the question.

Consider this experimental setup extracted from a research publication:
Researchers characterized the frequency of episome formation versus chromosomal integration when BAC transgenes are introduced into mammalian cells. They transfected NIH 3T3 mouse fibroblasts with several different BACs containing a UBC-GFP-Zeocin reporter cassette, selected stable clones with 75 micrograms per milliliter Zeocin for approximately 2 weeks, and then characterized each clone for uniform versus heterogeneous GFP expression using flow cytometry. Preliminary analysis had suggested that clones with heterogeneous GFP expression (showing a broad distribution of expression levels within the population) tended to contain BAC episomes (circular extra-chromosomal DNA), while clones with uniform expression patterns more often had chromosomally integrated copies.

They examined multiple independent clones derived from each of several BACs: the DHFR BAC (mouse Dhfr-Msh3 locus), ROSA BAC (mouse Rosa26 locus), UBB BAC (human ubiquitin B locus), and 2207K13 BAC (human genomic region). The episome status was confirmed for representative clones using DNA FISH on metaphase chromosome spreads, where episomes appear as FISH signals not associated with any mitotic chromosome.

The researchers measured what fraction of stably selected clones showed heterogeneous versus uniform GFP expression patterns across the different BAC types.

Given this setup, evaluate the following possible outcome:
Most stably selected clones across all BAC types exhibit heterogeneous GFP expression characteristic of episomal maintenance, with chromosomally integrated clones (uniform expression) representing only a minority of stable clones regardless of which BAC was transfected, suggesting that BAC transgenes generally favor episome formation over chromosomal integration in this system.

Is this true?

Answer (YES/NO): YES